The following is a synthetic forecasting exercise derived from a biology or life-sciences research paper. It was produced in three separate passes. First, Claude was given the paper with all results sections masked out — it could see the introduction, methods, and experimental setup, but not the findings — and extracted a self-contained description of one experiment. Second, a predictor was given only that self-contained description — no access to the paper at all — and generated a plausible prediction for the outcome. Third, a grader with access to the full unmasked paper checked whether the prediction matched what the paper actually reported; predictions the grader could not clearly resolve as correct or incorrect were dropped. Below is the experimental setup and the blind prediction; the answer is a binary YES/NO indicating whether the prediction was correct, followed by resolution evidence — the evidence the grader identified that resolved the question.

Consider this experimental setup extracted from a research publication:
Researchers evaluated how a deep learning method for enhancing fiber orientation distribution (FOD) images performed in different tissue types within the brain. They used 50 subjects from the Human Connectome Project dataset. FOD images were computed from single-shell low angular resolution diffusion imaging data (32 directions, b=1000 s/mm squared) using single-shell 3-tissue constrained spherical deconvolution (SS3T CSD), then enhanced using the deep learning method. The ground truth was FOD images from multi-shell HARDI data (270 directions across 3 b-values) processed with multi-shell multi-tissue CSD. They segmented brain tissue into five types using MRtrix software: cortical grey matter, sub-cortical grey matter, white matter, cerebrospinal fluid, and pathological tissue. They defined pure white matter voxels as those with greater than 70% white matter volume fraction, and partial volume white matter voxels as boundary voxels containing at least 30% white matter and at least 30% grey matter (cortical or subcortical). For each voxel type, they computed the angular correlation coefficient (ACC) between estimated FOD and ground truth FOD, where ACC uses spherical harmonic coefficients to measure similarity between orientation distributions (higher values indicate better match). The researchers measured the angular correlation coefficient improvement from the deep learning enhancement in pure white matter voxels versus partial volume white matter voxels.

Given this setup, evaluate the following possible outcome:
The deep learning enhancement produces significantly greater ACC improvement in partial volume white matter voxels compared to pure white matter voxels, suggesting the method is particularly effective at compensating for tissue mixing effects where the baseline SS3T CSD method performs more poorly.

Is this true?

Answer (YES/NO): NO